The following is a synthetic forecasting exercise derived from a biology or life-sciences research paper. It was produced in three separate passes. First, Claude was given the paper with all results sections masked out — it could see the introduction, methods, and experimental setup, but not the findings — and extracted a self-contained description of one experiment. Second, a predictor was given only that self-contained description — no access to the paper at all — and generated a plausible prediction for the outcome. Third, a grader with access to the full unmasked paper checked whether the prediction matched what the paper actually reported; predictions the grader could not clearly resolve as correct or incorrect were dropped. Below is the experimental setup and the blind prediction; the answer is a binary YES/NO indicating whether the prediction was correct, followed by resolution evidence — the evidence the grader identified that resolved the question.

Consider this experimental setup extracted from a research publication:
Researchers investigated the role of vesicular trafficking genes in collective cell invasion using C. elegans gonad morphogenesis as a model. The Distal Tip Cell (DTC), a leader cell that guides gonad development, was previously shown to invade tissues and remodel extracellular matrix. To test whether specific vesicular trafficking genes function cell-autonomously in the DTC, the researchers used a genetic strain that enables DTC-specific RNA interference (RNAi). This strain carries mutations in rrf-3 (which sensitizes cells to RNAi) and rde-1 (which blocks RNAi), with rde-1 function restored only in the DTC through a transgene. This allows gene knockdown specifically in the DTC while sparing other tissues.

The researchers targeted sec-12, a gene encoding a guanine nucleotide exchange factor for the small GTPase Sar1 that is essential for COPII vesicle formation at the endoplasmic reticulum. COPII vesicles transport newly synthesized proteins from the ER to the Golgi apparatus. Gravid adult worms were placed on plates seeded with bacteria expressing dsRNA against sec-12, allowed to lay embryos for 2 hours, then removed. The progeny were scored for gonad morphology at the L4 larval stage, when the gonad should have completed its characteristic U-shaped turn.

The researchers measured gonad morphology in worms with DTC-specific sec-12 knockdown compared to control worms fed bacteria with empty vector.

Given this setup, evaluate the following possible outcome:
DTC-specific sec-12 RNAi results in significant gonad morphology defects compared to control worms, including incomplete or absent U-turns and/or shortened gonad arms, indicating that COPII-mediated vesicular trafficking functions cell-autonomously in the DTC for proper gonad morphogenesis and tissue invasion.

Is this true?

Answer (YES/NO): YES